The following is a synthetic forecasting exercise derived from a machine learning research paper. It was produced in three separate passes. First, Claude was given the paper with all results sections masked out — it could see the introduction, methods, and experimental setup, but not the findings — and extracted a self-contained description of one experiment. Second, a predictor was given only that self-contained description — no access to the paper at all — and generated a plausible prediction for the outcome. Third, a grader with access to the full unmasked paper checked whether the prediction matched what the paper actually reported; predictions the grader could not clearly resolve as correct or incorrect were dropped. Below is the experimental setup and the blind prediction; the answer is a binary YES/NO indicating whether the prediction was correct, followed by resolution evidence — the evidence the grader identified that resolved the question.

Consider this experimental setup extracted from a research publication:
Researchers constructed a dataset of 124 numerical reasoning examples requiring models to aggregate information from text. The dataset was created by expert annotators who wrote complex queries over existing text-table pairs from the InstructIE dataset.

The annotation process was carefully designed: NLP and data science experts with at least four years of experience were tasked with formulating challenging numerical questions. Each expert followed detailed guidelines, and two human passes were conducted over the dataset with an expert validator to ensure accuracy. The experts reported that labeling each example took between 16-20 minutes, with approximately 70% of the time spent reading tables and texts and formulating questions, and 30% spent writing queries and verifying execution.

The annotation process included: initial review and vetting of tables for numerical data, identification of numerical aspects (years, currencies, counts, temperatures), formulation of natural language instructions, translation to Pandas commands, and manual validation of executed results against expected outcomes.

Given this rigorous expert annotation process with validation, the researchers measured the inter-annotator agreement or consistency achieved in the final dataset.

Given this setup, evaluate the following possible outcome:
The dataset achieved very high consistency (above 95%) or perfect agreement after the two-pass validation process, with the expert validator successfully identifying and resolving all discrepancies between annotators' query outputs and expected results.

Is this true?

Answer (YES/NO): NO